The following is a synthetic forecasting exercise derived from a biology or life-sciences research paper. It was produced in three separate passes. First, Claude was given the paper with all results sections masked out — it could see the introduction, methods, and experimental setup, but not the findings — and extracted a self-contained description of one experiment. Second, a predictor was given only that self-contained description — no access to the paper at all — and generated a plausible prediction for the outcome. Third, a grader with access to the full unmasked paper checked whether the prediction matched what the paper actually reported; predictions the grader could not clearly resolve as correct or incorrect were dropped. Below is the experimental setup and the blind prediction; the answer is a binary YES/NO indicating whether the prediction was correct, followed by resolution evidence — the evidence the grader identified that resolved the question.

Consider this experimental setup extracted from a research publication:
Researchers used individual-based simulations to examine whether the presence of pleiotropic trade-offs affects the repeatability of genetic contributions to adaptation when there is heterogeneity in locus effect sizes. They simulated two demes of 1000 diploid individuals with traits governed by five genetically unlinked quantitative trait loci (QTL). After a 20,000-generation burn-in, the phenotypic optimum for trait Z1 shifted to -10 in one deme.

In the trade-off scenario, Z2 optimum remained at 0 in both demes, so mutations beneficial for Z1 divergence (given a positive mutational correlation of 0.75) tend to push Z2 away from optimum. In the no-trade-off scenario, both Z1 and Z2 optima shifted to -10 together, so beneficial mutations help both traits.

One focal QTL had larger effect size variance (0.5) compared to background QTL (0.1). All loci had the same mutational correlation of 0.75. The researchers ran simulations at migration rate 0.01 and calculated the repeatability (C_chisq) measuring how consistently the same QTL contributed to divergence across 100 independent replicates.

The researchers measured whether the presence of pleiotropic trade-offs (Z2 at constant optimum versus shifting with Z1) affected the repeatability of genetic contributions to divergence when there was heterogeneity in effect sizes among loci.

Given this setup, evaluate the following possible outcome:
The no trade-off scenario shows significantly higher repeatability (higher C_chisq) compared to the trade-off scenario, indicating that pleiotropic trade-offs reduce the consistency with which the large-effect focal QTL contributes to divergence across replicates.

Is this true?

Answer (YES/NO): NO